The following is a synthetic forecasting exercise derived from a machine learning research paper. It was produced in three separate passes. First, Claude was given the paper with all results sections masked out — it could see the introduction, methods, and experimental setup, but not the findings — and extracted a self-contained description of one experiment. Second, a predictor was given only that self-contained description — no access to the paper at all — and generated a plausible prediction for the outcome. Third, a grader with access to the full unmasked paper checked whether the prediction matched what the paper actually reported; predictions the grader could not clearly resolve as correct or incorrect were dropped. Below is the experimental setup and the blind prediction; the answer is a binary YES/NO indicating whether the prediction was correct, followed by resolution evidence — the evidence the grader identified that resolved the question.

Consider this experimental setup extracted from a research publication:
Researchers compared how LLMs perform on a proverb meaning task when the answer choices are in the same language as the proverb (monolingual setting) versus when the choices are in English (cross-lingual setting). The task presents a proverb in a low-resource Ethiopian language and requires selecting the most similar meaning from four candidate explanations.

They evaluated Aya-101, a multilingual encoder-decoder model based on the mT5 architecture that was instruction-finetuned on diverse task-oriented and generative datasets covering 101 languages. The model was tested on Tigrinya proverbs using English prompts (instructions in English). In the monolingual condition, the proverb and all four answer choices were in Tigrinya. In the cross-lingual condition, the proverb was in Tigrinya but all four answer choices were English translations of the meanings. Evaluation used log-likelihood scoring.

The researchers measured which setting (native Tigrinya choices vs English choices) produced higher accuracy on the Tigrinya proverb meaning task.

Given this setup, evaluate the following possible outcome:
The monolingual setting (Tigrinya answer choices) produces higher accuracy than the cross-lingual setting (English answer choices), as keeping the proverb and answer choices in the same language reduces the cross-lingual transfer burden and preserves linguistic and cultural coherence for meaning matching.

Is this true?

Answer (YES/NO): NO